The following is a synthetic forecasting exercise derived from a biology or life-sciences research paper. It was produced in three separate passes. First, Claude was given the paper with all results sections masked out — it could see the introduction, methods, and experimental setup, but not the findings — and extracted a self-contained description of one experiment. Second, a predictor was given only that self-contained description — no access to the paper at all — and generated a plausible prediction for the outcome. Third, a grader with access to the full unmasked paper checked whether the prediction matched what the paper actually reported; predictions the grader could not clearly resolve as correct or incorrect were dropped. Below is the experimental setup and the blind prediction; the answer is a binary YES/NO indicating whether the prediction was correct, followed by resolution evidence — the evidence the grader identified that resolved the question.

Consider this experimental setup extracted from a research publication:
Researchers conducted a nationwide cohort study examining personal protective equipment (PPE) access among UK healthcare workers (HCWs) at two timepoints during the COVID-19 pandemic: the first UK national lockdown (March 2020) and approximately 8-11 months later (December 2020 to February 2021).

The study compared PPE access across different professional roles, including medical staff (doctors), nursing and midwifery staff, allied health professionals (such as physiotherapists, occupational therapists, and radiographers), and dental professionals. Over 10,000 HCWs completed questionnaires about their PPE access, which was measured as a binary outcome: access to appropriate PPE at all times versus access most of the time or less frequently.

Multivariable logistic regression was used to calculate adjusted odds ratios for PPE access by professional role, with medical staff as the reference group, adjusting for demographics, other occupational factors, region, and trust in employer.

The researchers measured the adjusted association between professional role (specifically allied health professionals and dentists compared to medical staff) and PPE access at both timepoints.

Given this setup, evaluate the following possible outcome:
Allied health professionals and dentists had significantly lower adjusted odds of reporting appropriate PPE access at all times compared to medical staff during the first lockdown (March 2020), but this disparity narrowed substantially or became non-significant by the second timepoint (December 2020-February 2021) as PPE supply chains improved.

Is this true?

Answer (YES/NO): NO